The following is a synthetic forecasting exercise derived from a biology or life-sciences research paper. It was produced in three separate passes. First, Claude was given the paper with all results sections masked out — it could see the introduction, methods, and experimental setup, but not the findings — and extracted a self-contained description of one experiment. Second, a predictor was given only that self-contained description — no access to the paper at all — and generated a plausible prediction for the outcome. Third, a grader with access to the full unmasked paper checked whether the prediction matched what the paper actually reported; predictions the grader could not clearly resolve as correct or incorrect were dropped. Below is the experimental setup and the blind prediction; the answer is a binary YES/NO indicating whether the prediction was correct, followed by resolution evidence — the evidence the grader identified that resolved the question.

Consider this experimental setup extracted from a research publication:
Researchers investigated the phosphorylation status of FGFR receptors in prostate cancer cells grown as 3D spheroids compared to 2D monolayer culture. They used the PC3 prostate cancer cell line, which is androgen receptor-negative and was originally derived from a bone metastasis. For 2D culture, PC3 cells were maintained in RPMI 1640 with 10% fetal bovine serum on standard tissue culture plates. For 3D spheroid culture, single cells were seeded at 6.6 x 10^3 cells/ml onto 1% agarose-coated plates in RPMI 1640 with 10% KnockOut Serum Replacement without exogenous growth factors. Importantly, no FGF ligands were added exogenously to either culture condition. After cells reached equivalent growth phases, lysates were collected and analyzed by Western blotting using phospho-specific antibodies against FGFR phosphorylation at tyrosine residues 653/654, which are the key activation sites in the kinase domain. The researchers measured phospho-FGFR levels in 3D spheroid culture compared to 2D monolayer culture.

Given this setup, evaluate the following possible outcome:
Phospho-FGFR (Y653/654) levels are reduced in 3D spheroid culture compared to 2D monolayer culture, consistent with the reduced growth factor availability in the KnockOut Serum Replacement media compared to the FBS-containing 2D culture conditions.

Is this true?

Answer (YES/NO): NO